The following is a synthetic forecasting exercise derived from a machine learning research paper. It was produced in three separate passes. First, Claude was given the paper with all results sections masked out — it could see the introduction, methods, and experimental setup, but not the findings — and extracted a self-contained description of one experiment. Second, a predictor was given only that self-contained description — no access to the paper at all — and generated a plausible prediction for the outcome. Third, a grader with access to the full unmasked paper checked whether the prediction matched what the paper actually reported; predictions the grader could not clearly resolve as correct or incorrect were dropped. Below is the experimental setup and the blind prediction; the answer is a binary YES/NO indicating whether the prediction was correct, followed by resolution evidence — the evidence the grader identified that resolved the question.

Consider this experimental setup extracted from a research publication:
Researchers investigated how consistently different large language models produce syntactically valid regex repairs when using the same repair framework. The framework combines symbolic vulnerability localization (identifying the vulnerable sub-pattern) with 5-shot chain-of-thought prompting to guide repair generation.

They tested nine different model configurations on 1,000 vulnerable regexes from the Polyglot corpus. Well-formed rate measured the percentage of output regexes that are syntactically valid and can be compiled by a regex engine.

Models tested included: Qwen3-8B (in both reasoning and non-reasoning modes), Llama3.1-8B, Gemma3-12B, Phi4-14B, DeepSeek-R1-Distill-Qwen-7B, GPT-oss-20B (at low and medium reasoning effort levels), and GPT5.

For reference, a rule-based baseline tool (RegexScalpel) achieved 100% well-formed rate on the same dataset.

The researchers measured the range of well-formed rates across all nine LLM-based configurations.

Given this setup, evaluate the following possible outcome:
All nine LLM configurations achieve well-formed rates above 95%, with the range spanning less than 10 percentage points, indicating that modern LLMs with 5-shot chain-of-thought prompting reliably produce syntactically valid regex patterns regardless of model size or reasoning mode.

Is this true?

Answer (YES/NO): NO